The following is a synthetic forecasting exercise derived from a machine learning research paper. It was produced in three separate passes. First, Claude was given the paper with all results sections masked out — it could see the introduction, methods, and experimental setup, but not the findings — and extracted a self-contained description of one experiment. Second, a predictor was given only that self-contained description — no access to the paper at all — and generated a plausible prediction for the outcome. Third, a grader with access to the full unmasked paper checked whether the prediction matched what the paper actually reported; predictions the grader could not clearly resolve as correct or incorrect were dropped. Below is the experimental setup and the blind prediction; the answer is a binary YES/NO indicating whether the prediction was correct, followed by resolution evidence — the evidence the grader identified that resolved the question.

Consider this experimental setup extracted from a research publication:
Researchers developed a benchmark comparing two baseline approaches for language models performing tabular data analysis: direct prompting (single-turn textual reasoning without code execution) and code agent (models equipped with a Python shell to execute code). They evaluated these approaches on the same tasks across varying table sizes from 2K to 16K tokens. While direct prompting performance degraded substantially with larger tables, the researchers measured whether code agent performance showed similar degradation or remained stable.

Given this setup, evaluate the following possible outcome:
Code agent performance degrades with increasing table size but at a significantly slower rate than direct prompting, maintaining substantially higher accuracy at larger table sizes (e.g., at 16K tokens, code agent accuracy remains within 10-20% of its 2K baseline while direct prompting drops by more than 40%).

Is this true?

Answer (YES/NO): NO